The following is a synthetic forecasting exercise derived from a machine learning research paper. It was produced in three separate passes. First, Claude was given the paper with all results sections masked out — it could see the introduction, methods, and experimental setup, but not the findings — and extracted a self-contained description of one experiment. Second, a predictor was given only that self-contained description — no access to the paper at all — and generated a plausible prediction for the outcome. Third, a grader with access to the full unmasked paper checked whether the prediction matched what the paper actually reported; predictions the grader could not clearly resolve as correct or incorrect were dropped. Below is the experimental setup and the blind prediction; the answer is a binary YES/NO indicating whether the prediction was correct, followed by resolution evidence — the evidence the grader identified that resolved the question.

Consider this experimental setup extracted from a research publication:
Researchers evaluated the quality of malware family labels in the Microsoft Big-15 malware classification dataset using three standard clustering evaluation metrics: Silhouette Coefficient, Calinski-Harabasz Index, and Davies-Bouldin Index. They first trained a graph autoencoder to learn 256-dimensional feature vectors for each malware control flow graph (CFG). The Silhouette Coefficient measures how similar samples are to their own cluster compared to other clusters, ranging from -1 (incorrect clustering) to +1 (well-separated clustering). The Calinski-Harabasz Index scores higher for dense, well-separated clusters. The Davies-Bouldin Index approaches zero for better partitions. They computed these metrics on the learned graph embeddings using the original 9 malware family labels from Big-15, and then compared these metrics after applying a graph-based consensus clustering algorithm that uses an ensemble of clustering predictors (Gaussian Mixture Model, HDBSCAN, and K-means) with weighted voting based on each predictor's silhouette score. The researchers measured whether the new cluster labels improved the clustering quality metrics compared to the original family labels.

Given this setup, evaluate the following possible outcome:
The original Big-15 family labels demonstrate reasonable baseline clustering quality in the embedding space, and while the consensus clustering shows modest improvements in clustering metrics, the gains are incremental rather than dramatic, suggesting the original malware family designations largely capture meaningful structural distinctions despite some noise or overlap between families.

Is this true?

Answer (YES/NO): NO